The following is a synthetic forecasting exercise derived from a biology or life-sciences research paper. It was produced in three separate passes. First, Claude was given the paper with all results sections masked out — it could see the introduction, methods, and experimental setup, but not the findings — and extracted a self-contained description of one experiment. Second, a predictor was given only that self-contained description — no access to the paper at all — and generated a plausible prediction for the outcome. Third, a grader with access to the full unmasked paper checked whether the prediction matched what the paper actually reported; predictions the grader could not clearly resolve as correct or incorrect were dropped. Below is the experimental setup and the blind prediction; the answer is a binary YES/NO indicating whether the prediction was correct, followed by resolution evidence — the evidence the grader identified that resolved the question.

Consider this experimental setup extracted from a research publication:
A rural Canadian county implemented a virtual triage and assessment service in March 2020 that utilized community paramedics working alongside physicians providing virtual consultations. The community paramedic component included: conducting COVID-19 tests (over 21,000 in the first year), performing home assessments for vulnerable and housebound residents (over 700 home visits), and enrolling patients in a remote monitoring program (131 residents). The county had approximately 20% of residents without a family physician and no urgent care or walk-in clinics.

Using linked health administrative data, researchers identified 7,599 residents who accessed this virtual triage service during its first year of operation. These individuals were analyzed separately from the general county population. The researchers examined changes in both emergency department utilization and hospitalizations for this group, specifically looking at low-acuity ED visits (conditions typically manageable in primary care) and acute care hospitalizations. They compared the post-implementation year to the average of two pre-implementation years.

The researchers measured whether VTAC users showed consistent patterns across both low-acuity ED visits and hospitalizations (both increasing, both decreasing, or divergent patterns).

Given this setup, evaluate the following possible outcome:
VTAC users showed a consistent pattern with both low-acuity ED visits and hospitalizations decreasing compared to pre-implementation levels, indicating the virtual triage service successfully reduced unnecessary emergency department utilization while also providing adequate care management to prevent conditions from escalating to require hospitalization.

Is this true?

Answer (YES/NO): NO